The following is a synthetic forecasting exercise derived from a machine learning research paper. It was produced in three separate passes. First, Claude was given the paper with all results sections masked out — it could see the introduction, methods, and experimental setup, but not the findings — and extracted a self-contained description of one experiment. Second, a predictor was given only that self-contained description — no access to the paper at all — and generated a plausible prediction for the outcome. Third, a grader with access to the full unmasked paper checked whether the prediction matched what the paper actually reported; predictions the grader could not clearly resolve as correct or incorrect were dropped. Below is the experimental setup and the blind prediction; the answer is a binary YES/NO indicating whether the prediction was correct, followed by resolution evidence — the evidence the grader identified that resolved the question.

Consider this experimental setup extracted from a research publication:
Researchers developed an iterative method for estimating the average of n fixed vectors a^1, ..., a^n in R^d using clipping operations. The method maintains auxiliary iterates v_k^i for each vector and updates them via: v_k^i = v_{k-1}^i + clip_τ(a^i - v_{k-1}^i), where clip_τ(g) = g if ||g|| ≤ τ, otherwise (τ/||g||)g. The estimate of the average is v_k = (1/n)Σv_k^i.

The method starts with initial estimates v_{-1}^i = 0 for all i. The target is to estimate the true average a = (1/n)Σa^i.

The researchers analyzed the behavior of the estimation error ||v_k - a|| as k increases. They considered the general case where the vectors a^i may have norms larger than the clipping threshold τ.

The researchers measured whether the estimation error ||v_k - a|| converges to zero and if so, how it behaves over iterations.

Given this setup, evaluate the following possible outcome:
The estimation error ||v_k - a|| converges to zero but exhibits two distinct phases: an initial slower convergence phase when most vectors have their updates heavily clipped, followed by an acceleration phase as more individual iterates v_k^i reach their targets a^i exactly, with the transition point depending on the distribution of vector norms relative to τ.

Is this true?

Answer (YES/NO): NO